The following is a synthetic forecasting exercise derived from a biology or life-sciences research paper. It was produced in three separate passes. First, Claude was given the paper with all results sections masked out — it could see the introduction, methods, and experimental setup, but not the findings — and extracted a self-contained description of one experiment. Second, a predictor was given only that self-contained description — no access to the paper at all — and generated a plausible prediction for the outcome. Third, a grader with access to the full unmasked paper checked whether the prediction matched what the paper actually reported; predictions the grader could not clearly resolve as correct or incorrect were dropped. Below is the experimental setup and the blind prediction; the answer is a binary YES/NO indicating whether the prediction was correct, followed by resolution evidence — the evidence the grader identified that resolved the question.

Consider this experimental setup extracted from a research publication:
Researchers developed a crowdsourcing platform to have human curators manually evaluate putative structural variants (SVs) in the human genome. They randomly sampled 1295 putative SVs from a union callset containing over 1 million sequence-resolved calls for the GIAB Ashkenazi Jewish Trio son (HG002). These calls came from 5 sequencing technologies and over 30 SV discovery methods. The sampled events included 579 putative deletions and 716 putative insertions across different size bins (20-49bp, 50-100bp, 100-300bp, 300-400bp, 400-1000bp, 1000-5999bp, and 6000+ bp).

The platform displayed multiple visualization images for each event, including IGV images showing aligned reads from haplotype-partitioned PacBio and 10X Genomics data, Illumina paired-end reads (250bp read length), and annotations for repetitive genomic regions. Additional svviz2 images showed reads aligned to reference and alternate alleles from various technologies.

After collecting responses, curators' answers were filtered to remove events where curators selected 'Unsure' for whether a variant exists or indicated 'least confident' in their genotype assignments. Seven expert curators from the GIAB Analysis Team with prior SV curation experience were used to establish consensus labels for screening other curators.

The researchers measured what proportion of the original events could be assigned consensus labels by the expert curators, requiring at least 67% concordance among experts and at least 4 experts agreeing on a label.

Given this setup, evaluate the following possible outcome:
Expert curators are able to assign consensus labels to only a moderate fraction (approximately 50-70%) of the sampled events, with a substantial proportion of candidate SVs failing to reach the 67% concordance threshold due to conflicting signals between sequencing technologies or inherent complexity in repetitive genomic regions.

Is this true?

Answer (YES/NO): NO